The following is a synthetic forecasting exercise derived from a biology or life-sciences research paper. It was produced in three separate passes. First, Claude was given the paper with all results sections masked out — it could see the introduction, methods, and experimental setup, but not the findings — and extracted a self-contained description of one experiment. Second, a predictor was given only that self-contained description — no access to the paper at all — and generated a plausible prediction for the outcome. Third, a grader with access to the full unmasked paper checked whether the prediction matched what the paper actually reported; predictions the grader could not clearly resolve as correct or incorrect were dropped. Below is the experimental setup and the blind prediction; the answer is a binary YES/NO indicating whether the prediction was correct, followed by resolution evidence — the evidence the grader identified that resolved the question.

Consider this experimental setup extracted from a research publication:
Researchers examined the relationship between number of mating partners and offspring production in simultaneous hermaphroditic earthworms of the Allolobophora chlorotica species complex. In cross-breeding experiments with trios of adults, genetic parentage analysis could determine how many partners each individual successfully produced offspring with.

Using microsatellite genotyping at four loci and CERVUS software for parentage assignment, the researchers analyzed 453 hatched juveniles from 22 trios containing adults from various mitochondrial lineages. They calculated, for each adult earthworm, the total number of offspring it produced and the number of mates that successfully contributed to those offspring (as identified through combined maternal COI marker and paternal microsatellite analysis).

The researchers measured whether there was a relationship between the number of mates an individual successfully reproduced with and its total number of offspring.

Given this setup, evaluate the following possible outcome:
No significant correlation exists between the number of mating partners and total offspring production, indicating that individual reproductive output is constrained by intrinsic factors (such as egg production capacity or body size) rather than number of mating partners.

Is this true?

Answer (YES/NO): NO